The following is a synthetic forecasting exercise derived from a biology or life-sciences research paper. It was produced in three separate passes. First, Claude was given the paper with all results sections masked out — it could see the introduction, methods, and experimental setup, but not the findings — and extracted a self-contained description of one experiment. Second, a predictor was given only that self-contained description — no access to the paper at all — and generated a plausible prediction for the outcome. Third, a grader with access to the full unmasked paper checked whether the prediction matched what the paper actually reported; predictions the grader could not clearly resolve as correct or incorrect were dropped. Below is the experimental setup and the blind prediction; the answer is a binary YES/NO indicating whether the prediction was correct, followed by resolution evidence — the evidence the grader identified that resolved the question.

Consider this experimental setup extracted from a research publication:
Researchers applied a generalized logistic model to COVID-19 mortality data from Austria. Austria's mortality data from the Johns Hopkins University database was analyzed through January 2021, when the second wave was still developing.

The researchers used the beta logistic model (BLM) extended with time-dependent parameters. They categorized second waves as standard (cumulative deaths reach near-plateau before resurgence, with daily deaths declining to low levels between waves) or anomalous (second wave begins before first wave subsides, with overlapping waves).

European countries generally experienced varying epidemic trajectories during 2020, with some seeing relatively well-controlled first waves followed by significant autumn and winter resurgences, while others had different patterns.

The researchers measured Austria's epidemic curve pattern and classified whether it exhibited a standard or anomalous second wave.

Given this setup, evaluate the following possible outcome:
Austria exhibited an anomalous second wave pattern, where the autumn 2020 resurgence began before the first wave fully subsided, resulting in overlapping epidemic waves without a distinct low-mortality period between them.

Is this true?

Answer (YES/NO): NO